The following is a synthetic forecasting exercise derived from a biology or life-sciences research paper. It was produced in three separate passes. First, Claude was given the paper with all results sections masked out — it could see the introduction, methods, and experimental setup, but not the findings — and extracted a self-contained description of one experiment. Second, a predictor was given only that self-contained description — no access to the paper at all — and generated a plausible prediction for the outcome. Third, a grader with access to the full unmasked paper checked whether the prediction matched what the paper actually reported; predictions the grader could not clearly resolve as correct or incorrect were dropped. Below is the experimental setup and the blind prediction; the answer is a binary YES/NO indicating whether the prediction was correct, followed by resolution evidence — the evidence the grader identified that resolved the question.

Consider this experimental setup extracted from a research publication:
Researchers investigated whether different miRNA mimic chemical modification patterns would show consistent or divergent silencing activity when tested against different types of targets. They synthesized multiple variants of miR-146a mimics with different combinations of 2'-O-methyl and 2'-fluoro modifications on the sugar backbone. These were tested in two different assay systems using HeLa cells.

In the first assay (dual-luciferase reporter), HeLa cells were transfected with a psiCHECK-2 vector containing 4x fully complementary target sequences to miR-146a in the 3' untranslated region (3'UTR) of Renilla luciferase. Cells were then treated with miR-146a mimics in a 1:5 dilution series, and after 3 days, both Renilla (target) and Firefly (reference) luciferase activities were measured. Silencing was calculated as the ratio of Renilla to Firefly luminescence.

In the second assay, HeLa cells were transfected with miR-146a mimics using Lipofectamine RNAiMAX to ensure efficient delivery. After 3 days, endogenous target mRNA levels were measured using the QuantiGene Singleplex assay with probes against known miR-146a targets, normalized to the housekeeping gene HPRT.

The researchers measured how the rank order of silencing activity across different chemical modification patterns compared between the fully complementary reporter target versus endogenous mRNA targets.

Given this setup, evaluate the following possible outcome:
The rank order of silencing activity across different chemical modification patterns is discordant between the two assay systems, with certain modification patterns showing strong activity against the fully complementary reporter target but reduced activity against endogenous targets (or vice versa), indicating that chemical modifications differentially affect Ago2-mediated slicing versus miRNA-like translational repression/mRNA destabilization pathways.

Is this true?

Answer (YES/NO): YES